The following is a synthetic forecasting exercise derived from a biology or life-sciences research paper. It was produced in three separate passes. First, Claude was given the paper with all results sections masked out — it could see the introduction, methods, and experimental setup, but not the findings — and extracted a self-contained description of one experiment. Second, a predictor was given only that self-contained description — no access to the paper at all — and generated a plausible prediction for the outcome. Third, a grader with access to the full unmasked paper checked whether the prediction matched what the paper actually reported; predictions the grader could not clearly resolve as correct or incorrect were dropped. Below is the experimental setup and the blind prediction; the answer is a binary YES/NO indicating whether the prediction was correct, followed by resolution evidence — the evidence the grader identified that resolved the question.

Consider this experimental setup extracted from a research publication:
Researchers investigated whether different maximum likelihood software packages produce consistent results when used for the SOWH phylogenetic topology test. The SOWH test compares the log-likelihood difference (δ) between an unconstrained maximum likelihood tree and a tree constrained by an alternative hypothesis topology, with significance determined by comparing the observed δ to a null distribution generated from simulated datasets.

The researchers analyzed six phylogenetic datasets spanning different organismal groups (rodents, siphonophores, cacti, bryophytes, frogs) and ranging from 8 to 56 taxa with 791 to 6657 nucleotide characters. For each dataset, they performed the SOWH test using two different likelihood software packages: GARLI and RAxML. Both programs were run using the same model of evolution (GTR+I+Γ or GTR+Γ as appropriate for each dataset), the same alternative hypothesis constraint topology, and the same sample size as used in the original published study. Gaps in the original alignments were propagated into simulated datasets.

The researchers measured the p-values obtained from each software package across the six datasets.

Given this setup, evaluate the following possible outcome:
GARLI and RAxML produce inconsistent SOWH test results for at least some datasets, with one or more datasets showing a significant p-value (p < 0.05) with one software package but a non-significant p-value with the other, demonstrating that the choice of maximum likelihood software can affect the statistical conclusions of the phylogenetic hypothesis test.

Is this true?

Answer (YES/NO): YES